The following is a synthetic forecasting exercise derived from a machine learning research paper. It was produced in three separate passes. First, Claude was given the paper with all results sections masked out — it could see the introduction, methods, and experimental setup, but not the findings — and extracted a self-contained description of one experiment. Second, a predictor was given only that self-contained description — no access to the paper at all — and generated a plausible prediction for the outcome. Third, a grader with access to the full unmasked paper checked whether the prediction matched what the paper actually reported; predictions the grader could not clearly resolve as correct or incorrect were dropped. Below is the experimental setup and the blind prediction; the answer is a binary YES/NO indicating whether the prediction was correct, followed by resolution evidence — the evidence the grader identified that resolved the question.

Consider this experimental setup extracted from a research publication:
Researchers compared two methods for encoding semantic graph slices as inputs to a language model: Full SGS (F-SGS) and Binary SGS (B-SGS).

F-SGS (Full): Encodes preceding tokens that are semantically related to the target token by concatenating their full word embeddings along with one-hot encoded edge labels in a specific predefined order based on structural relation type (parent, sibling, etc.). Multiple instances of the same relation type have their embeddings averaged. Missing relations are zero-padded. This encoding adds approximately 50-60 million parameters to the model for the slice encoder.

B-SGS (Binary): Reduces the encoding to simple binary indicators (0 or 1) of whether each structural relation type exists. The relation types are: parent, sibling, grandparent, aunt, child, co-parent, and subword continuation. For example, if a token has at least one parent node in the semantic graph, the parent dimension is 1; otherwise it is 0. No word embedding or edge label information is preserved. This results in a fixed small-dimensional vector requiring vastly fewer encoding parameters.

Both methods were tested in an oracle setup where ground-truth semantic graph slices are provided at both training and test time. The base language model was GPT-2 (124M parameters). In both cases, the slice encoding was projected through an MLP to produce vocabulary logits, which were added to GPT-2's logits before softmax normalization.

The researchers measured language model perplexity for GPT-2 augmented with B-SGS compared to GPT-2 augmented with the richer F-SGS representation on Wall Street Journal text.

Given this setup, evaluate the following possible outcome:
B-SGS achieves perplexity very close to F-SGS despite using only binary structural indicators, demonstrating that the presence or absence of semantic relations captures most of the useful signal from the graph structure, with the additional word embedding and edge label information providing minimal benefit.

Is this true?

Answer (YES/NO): YES